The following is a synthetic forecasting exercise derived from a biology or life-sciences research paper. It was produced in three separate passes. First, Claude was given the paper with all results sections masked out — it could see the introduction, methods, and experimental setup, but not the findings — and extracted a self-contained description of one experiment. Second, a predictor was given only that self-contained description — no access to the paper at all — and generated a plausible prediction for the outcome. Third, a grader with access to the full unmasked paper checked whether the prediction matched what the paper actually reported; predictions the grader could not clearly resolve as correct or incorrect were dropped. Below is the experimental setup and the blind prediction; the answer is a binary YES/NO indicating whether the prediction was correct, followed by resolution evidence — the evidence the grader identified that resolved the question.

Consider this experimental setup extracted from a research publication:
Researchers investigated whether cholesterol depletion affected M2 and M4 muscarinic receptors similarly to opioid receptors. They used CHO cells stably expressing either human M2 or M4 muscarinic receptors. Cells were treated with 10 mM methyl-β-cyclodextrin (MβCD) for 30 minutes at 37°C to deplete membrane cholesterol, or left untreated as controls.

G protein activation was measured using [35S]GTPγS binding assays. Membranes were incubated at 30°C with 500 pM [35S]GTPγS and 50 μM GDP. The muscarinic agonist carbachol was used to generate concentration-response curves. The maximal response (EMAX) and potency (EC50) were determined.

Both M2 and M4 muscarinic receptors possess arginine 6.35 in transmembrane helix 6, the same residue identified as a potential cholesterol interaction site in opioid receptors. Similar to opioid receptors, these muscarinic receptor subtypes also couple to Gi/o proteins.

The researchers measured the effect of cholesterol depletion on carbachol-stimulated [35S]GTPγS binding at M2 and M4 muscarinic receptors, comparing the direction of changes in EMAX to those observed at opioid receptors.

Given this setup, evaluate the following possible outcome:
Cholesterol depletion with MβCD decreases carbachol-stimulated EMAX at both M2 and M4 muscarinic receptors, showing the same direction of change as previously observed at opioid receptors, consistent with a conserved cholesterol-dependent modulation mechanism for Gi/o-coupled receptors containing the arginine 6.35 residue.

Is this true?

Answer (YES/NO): NO